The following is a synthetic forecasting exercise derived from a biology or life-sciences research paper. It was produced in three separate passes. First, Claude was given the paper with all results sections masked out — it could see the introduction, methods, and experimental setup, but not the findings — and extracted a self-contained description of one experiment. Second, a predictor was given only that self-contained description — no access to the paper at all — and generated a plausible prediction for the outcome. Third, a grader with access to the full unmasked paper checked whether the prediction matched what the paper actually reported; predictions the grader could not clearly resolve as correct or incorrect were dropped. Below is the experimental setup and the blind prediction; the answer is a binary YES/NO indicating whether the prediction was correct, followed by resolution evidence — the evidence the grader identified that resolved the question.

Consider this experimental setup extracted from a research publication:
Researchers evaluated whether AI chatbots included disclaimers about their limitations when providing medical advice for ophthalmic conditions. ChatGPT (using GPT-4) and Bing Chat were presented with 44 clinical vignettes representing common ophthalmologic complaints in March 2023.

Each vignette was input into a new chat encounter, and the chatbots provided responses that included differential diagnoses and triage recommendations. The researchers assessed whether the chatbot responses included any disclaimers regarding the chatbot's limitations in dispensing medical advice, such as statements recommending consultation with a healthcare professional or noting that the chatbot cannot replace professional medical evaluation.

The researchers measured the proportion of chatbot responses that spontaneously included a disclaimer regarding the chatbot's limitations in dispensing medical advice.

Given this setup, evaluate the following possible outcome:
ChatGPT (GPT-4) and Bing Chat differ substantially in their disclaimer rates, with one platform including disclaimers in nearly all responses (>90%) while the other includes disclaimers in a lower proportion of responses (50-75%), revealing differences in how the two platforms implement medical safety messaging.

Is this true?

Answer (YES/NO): NO